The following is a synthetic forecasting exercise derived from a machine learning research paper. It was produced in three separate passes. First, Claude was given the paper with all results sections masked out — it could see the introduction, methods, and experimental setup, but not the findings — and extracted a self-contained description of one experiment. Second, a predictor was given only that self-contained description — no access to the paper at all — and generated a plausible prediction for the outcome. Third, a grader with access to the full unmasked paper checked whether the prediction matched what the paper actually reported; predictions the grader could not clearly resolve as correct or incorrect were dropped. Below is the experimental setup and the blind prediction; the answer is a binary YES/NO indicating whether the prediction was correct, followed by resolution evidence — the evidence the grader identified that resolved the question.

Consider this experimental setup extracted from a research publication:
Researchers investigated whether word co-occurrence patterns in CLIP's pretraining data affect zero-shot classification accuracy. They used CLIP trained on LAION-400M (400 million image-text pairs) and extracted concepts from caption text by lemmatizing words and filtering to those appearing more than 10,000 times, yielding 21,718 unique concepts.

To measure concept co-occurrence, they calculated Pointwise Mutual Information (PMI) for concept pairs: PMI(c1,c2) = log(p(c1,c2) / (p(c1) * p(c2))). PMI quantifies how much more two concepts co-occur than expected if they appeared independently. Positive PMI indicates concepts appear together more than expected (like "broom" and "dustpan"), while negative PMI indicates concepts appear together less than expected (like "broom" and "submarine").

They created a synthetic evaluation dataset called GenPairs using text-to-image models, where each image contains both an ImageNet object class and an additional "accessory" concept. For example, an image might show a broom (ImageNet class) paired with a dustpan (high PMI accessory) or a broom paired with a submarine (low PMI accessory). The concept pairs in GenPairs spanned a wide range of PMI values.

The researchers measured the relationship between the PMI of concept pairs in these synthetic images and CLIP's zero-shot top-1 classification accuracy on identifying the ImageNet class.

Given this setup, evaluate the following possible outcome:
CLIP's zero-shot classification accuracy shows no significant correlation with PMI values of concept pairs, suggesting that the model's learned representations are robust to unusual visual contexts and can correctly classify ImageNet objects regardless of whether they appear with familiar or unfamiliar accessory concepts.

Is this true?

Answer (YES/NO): NO